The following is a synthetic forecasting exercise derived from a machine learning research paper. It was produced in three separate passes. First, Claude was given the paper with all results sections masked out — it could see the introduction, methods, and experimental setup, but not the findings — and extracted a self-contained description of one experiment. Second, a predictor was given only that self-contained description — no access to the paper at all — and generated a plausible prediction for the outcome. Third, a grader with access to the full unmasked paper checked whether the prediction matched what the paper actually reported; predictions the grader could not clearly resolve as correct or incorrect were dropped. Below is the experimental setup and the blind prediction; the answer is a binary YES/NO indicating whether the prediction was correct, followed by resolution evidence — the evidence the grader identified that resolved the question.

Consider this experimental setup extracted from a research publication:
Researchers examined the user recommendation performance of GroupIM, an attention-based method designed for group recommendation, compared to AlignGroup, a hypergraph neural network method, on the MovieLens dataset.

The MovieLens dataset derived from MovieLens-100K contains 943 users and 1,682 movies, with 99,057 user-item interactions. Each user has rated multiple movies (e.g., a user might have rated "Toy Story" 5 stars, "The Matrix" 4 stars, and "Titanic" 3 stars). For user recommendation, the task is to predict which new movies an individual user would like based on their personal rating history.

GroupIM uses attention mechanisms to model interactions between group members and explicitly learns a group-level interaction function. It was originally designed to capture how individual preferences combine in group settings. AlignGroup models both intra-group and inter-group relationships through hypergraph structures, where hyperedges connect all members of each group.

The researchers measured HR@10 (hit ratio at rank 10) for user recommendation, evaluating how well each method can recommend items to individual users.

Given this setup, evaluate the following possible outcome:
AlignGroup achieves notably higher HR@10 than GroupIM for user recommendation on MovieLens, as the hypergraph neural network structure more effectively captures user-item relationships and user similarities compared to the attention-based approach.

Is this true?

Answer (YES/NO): YES